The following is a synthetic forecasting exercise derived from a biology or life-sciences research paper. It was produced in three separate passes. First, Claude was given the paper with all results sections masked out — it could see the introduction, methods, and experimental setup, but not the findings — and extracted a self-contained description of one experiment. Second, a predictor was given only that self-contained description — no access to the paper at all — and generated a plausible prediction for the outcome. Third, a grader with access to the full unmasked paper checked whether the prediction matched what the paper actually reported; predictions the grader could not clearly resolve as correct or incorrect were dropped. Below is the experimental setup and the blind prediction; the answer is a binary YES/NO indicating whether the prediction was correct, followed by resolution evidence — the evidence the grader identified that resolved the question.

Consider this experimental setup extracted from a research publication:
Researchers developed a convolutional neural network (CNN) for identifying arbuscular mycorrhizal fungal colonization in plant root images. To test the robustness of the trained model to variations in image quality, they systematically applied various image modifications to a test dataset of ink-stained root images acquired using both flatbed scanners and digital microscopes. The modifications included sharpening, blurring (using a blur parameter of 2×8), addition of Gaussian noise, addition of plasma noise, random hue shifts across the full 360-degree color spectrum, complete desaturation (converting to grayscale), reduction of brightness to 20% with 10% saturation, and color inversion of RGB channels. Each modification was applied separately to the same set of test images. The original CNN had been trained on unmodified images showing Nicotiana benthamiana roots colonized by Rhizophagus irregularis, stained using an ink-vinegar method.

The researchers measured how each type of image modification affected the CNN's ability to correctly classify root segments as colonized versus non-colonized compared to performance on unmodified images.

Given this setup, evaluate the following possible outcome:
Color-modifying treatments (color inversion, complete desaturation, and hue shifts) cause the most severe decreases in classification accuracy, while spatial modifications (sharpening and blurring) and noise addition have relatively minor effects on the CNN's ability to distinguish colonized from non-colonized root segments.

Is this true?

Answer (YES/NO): YES